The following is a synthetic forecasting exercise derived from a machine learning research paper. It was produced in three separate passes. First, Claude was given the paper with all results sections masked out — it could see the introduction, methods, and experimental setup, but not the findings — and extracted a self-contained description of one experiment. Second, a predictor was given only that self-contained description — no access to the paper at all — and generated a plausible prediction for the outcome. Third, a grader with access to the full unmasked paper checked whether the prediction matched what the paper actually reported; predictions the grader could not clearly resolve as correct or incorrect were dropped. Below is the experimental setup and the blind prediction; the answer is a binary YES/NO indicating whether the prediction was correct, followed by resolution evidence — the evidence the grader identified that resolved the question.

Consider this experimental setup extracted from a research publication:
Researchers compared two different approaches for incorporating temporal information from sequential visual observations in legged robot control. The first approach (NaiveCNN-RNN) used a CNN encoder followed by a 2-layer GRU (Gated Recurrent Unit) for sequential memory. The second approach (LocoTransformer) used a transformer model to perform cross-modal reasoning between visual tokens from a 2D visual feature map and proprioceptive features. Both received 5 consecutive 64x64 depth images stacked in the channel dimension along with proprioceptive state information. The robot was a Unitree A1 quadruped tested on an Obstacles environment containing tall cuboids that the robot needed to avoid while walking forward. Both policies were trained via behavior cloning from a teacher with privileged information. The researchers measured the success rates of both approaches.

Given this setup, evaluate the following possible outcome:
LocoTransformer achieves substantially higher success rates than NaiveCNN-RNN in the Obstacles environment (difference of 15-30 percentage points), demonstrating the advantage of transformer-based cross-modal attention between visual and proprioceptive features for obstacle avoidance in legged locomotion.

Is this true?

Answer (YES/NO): NO